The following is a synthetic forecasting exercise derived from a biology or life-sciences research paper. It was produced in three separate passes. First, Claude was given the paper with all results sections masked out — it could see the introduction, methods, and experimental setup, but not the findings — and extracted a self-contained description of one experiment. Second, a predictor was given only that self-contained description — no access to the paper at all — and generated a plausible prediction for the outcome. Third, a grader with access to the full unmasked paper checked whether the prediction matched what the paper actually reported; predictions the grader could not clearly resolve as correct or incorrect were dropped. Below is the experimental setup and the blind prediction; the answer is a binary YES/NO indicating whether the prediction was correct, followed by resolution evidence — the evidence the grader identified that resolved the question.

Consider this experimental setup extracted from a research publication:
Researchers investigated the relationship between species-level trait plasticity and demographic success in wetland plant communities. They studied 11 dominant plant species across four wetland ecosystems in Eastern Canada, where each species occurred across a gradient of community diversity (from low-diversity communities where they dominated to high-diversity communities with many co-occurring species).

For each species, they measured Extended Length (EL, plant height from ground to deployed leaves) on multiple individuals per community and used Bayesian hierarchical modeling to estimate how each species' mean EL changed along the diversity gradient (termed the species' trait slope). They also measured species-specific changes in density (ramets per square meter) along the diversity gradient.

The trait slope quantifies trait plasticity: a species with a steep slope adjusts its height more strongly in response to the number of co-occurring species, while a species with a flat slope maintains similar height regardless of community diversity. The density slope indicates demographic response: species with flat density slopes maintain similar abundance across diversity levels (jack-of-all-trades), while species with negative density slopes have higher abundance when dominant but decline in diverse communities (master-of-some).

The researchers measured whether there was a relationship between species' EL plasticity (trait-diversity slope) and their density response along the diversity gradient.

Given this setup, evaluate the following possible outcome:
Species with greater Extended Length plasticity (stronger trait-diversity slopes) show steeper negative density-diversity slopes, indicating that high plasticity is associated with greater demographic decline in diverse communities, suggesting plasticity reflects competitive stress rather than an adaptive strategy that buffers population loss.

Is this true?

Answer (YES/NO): NO